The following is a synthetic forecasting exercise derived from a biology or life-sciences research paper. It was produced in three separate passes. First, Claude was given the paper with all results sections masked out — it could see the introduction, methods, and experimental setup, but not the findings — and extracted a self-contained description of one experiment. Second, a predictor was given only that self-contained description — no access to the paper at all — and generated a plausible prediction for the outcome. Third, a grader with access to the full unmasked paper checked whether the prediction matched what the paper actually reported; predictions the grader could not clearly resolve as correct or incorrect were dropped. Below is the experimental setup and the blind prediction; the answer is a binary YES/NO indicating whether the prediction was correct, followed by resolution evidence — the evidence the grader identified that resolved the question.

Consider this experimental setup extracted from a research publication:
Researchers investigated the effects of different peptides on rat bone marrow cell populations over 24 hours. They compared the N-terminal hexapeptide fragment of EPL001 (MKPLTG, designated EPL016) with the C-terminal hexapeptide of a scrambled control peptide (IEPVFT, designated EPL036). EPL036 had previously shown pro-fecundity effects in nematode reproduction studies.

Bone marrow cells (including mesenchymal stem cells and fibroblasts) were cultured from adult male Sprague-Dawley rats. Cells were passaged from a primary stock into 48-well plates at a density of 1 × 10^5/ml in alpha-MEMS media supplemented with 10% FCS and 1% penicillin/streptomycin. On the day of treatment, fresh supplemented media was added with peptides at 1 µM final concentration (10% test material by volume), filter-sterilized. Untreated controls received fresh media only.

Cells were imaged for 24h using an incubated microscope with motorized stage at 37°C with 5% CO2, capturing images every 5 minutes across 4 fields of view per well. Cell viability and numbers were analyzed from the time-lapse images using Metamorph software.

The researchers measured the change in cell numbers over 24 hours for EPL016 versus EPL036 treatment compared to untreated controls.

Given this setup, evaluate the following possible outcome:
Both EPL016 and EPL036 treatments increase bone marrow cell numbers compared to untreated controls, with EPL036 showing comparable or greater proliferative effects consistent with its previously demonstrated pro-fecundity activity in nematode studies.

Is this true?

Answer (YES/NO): NO